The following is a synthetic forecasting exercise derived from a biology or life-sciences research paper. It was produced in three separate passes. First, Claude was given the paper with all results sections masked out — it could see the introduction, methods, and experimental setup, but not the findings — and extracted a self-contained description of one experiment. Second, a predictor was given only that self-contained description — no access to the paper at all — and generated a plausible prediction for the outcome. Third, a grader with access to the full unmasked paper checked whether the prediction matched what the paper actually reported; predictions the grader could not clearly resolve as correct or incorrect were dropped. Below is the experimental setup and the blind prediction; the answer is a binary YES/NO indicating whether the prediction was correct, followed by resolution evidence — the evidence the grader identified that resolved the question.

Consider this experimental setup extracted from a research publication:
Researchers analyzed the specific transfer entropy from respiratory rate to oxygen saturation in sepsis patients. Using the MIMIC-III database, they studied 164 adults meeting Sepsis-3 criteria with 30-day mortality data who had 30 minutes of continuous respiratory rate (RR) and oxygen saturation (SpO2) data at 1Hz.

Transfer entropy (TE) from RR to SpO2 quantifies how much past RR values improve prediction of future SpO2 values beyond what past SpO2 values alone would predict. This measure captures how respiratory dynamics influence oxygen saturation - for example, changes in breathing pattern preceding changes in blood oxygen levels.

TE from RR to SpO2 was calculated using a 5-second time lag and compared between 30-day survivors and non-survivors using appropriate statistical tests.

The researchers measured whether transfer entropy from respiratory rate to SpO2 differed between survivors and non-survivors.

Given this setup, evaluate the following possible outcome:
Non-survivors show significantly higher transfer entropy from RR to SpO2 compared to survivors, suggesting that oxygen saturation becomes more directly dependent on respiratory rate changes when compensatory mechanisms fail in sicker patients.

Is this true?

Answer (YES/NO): NO